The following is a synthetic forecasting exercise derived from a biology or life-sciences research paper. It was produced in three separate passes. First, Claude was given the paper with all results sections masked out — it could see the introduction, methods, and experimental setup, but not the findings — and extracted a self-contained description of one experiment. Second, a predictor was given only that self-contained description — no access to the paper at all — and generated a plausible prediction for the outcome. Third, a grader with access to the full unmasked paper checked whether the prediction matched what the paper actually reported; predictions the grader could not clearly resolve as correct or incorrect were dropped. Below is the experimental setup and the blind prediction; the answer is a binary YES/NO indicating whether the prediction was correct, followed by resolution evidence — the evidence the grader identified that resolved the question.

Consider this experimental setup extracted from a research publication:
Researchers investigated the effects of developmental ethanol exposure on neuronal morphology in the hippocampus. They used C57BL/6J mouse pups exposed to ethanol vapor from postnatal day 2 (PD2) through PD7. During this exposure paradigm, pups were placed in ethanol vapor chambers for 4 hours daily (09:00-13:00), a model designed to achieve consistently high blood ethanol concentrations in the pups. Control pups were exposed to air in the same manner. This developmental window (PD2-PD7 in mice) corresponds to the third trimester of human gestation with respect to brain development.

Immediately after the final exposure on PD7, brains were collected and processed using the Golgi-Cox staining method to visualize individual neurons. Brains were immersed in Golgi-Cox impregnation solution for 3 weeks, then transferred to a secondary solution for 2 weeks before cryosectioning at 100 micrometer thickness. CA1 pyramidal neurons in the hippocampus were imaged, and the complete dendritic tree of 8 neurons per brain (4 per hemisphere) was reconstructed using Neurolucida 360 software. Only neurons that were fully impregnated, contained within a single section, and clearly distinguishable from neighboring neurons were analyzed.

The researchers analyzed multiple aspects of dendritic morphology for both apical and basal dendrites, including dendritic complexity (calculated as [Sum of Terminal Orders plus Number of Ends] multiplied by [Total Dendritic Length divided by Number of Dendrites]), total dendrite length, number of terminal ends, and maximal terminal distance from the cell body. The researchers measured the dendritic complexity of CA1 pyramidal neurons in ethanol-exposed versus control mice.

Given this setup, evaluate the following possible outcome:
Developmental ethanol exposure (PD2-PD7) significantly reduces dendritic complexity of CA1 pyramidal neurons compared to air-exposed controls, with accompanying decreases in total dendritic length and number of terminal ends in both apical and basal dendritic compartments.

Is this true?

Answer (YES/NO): NO